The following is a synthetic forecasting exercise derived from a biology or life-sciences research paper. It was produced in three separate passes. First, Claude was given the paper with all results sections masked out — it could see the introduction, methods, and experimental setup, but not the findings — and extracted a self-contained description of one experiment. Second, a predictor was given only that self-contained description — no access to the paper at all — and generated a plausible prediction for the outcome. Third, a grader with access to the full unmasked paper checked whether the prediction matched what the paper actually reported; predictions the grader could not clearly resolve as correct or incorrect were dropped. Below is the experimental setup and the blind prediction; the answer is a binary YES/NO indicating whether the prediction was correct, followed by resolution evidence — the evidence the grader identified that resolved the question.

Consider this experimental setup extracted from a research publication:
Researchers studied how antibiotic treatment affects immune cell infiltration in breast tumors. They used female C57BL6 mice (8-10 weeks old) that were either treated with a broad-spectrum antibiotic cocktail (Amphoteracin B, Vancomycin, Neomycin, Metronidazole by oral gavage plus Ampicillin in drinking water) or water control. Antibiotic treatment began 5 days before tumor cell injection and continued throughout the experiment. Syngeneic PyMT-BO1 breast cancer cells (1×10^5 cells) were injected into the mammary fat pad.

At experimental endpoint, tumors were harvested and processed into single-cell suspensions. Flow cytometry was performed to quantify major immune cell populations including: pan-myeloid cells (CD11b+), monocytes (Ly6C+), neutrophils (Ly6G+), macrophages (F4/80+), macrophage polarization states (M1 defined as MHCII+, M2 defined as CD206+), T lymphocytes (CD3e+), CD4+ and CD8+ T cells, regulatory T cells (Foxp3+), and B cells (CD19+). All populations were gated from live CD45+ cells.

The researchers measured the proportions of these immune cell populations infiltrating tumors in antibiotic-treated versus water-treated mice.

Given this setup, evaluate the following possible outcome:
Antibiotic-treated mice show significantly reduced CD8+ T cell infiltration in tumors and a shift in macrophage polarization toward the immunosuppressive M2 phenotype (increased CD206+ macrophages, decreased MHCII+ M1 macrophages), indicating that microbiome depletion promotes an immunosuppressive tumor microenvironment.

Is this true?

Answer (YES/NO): NO